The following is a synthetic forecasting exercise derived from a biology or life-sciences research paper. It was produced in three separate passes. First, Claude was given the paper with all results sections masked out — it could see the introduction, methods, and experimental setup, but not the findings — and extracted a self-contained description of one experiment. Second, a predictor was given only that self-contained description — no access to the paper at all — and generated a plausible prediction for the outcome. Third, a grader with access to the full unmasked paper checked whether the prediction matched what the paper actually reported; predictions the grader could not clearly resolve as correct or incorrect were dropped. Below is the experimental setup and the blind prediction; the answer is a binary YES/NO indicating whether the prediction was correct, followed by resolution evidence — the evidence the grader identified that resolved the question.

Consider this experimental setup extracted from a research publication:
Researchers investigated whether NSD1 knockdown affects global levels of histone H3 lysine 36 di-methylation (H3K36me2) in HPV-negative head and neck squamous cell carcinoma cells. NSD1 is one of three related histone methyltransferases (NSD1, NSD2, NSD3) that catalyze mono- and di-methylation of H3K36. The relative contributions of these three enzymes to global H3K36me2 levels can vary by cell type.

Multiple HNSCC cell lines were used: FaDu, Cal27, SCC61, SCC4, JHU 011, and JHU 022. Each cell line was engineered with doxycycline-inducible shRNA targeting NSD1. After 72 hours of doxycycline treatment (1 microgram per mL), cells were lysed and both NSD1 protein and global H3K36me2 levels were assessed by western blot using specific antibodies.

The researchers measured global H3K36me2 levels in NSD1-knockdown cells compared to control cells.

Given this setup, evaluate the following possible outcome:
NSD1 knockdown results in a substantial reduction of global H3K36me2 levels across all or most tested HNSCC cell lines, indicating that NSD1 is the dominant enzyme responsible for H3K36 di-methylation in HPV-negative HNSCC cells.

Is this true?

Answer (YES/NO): YES